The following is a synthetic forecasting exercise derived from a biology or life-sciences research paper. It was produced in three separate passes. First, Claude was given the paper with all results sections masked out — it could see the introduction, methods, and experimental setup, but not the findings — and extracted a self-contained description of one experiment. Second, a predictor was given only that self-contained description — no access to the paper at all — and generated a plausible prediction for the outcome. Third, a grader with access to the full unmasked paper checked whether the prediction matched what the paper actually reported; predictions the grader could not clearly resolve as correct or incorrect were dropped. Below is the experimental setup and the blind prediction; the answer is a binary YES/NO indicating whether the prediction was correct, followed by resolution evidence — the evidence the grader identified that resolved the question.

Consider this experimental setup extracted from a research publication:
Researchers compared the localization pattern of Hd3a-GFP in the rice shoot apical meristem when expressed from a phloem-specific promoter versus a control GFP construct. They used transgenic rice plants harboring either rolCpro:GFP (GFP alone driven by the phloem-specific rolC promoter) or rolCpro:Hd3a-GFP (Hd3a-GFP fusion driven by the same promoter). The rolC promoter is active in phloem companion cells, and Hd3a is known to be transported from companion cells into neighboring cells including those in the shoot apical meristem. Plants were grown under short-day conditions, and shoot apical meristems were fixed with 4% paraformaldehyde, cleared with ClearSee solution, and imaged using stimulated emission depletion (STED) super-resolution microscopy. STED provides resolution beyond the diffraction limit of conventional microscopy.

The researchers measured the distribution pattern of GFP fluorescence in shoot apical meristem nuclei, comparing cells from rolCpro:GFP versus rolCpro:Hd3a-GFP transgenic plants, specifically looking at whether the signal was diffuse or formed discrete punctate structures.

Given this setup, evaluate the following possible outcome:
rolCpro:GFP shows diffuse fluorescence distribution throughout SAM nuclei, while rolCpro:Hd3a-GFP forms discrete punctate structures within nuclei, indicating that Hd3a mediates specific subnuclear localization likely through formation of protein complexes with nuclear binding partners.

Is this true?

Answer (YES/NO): YES